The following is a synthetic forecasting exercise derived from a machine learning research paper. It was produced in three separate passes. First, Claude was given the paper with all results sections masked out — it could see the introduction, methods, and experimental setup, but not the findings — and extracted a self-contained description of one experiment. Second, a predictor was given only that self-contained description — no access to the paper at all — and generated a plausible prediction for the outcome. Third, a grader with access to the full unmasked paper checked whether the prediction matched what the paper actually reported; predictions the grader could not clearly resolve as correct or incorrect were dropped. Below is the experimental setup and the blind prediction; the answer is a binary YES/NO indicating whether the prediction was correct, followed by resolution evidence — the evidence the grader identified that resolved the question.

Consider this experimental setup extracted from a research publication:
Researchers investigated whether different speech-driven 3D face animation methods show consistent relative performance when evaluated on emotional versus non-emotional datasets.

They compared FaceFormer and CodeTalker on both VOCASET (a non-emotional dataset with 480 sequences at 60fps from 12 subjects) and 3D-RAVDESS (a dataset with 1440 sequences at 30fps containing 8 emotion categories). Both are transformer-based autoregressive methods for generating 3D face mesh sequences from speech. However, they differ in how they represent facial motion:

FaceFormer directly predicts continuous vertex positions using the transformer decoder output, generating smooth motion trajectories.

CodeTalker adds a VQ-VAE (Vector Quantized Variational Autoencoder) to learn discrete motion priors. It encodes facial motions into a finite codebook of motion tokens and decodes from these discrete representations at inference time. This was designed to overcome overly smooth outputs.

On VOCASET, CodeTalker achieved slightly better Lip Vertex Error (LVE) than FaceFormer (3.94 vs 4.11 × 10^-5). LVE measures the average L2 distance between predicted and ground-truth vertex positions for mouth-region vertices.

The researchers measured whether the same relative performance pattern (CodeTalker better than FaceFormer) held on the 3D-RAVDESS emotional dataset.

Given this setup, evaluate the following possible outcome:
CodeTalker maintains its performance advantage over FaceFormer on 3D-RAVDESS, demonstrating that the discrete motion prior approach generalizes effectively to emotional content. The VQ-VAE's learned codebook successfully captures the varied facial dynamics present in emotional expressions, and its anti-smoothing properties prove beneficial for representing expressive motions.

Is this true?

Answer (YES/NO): NO